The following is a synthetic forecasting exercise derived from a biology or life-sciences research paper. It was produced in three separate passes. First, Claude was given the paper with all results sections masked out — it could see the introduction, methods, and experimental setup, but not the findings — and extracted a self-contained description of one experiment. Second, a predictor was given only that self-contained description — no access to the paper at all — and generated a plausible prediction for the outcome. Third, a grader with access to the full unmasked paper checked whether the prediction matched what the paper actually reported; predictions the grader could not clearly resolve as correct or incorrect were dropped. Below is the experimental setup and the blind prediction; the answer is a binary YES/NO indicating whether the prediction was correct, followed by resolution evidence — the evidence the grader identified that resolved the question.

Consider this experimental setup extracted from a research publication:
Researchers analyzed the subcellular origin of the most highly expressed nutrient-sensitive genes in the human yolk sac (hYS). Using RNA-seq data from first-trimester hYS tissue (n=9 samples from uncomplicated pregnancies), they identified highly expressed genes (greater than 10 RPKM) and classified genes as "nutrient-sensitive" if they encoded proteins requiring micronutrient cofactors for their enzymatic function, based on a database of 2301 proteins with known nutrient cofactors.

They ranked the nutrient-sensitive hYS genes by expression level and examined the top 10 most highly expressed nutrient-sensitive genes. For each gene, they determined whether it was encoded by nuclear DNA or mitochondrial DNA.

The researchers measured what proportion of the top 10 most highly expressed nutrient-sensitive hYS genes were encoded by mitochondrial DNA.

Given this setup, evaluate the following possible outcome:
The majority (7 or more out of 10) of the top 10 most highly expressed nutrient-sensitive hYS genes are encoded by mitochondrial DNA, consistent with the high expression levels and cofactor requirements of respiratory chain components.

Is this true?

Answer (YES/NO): NO